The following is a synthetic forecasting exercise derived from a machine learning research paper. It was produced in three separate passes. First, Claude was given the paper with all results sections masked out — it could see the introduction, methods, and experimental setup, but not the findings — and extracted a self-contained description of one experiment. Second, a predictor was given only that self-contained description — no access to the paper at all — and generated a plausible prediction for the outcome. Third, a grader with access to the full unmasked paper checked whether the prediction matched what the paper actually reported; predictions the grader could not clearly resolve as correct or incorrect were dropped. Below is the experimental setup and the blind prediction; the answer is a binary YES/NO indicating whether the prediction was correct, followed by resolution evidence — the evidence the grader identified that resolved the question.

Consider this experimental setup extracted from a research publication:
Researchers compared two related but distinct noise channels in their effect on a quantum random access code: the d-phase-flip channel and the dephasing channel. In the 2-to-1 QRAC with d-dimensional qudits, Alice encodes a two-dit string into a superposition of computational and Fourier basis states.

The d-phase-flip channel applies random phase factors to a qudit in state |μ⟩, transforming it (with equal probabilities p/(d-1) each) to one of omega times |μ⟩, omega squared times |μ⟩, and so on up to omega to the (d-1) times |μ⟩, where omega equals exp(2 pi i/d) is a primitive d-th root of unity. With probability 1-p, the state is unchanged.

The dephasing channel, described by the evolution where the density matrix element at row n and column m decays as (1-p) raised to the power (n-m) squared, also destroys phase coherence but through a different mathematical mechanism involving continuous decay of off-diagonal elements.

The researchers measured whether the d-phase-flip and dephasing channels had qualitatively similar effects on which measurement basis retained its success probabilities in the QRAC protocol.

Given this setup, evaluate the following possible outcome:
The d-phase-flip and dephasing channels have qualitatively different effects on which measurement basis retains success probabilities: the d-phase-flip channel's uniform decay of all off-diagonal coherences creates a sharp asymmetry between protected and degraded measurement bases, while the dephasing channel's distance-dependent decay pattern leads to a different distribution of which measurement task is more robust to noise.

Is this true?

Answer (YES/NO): NO